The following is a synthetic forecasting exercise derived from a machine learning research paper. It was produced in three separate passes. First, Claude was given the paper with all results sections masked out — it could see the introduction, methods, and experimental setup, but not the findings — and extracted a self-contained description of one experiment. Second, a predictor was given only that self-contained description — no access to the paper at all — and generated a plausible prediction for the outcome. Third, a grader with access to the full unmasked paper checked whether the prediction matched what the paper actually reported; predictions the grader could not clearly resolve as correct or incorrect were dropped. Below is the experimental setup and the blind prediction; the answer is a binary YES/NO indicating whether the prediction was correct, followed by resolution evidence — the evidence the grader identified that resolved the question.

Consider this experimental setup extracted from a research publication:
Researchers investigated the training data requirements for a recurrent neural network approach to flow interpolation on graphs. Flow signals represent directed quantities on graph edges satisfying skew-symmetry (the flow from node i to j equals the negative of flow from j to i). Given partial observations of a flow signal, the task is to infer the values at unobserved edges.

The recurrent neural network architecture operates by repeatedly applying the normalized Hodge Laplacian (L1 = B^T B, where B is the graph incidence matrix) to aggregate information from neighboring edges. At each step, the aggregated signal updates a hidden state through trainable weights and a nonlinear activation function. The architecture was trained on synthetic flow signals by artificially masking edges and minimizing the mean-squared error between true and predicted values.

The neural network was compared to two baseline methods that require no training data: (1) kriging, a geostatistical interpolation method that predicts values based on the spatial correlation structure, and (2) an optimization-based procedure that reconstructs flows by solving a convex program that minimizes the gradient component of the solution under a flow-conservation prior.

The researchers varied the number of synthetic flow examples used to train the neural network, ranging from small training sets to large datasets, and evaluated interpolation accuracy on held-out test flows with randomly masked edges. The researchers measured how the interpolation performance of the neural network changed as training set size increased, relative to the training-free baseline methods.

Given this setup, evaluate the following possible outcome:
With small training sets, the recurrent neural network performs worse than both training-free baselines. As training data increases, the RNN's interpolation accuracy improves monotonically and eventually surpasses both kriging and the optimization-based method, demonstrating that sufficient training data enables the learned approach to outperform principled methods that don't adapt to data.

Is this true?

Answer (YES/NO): NO